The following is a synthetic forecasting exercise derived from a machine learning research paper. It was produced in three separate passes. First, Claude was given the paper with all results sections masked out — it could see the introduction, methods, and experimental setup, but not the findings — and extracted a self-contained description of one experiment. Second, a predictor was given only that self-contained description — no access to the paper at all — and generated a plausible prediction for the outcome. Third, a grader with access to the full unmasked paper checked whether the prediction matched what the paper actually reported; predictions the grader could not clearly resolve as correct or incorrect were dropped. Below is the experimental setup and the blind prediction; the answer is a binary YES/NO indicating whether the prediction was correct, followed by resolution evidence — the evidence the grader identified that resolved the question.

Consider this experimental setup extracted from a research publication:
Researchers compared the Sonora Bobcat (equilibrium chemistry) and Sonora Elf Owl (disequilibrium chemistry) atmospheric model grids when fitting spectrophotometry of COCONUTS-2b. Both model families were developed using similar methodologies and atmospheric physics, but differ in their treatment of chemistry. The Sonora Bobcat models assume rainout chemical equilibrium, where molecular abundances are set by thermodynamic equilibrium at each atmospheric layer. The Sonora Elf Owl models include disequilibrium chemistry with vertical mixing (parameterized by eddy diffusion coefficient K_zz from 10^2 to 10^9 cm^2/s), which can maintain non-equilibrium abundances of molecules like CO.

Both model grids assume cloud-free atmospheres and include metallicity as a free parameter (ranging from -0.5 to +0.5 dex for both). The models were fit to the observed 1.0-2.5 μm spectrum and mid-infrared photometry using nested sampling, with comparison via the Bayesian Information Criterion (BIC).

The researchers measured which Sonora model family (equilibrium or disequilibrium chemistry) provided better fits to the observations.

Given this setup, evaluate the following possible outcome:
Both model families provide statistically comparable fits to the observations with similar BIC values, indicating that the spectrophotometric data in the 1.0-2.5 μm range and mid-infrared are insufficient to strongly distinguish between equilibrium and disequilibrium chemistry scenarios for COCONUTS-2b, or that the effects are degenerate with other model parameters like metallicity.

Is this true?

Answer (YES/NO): NO